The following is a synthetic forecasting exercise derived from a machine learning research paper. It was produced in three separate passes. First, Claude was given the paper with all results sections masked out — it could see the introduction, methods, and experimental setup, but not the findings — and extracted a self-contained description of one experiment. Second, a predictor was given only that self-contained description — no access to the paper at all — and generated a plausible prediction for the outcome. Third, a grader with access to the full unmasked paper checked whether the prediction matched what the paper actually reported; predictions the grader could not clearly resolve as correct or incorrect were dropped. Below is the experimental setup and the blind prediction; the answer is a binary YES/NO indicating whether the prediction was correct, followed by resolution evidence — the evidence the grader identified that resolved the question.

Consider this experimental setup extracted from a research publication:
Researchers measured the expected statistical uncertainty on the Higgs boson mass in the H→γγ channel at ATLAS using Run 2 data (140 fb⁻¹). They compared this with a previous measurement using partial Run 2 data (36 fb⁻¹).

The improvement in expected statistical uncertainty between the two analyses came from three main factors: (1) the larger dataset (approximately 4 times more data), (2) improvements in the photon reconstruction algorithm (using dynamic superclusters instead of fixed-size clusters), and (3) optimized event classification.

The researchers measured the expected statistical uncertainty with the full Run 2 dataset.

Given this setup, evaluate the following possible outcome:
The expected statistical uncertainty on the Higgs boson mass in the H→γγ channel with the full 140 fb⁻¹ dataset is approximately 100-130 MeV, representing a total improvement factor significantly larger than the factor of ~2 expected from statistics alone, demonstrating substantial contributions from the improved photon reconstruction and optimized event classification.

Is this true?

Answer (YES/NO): NO